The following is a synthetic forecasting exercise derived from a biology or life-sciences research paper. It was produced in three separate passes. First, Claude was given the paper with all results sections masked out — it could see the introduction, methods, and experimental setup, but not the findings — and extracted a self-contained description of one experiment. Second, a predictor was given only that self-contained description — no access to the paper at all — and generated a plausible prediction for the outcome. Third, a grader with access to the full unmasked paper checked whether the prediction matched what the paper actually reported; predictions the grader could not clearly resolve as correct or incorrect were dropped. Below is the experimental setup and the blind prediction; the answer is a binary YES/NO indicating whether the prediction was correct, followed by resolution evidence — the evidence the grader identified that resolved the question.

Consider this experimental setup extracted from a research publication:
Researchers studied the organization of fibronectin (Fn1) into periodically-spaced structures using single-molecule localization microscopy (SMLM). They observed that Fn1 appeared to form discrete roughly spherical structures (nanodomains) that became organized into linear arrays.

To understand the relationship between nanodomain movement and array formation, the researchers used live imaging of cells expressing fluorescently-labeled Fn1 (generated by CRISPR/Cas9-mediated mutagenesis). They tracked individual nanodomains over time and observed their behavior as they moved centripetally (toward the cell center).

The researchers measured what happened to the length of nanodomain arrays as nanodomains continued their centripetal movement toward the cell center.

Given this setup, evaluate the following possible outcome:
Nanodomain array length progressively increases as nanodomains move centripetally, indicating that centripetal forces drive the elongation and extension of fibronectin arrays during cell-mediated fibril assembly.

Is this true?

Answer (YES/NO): YES